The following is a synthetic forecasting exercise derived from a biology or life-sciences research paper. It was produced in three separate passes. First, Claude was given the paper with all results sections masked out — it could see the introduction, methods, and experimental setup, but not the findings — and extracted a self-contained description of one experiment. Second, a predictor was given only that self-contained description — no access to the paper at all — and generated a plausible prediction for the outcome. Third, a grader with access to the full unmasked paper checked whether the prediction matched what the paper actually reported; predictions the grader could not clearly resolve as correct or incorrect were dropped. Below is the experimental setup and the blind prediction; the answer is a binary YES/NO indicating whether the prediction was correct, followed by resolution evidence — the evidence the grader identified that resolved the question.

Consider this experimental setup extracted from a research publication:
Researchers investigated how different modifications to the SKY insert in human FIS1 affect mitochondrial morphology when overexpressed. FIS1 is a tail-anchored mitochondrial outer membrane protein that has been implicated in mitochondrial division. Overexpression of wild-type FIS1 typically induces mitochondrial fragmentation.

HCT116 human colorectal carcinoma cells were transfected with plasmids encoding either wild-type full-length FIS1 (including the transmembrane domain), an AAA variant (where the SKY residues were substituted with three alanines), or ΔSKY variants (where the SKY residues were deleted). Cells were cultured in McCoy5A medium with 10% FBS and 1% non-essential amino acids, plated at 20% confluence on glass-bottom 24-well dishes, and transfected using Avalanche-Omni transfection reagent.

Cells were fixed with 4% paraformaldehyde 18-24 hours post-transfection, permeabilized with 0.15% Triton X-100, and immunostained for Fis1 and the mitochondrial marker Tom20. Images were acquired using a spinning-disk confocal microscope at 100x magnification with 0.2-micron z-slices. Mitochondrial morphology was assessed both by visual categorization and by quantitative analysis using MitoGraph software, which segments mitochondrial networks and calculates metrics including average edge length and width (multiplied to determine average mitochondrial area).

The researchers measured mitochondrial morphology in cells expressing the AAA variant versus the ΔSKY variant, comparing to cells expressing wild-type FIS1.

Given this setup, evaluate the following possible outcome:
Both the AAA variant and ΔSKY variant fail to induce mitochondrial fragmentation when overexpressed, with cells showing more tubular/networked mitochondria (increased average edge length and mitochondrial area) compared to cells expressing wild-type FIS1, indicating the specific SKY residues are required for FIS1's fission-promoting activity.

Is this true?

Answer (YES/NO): NO